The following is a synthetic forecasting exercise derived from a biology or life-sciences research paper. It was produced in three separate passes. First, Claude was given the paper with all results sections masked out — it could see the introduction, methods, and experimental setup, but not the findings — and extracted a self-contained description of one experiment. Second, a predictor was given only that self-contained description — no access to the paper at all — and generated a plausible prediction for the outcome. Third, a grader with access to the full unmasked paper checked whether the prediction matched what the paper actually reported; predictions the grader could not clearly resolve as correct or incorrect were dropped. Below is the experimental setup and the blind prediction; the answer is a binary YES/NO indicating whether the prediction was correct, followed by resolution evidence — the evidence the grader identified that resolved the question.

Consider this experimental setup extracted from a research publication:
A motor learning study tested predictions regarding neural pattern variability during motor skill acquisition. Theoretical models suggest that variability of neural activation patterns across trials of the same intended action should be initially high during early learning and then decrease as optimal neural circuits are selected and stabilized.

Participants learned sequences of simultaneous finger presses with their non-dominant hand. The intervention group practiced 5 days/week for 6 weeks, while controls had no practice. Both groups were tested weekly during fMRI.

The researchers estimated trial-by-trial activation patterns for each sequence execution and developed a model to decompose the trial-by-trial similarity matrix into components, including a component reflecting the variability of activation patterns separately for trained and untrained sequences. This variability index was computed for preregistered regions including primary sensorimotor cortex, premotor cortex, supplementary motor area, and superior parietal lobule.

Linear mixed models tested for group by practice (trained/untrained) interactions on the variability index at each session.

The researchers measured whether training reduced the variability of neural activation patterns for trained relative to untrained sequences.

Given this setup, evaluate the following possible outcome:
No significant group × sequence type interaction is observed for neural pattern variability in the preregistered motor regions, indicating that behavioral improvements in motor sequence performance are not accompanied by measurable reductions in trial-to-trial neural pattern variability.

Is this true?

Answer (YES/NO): YES